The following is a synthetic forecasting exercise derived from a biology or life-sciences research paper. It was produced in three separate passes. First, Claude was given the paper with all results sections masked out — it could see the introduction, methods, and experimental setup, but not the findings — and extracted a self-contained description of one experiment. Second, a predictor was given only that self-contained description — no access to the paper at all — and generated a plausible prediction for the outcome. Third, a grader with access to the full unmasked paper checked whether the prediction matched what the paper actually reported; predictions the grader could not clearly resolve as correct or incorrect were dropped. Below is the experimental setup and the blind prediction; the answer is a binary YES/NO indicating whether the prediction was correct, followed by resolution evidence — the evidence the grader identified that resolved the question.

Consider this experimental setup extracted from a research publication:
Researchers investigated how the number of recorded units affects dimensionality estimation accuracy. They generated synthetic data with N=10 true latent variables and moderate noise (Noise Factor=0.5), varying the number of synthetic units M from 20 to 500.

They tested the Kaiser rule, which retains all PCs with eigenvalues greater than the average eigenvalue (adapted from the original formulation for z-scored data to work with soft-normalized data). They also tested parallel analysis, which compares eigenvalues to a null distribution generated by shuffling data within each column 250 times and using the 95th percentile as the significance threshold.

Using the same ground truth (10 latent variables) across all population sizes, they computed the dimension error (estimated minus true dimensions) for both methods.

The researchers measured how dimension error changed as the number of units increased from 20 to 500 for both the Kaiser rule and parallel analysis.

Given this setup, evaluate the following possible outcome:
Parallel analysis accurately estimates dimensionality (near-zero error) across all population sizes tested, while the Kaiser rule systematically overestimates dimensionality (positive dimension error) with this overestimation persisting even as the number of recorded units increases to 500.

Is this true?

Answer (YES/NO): NO